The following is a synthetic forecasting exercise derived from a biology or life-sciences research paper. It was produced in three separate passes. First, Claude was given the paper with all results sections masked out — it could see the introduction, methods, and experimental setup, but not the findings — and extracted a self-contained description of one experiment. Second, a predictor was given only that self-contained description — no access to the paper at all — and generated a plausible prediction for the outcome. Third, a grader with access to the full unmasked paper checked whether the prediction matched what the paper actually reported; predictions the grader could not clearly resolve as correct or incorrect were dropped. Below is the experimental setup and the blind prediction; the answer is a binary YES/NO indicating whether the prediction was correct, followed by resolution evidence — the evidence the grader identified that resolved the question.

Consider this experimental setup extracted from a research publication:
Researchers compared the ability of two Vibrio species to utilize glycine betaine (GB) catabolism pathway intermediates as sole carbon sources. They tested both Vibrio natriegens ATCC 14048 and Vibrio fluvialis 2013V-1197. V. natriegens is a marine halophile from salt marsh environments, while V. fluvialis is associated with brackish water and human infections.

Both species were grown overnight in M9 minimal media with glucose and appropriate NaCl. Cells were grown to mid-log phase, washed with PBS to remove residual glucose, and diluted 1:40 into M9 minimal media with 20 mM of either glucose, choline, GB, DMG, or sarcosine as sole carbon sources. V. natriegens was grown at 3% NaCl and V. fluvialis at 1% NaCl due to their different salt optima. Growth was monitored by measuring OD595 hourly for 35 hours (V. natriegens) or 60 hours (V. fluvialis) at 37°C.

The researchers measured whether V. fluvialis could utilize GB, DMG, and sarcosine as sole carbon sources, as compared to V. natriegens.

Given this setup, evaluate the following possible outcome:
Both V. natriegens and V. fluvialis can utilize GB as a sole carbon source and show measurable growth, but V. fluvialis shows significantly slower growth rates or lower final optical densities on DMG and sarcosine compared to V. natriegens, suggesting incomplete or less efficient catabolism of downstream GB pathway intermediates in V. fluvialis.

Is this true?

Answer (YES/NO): NO